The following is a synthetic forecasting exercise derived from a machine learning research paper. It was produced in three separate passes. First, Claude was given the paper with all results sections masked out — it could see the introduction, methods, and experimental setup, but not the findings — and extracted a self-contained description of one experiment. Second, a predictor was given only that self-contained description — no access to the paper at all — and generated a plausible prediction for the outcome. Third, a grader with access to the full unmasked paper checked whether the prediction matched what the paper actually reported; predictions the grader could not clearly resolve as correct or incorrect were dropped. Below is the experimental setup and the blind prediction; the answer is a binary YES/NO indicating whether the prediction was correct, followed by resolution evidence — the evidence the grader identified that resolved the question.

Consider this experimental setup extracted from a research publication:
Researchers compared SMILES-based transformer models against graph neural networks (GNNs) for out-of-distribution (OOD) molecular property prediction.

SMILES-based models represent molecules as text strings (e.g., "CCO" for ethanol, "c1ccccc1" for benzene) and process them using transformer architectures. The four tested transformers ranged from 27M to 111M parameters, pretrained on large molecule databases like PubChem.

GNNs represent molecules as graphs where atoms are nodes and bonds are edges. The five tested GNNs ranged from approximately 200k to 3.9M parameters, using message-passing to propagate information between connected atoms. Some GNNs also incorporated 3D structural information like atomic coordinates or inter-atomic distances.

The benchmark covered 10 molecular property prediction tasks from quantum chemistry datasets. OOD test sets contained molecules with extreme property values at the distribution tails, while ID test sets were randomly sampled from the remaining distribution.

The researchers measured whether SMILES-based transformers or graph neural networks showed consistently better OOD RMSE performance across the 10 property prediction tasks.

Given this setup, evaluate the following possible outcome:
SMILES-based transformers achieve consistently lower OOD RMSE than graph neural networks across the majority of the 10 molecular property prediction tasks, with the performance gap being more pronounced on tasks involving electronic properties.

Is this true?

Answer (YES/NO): NO